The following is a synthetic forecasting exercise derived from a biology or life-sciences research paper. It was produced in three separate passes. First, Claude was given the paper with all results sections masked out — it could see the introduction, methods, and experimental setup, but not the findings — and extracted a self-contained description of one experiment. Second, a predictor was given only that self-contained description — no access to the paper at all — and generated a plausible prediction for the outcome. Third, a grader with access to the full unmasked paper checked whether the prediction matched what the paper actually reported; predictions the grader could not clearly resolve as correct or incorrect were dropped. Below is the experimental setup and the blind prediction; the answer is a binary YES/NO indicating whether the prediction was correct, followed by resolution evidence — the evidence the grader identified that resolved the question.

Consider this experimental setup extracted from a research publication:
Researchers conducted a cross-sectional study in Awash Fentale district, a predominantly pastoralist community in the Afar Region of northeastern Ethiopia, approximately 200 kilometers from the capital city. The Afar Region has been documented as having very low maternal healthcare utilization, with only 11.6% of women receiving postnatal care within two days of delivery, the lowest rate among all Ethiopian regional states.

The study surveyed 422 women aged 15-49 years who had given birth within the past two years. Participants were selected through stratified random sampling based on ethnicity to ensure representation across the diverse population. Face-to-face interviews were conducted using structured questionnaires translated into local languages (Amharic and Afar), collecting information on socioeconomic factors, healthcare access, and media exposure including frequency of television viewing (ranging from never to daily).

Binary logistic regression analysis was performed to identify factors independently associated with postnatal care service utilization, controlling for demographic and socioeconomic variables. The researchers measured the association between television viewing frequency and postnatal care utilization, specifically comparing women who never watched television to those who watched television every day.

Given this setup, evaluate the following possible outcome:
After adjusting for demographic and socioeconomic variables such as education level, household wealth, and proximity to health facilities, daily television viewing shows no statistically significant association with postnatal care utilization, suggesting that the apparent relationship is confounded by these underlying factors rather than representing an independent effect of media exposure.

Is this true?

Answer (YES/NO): NO